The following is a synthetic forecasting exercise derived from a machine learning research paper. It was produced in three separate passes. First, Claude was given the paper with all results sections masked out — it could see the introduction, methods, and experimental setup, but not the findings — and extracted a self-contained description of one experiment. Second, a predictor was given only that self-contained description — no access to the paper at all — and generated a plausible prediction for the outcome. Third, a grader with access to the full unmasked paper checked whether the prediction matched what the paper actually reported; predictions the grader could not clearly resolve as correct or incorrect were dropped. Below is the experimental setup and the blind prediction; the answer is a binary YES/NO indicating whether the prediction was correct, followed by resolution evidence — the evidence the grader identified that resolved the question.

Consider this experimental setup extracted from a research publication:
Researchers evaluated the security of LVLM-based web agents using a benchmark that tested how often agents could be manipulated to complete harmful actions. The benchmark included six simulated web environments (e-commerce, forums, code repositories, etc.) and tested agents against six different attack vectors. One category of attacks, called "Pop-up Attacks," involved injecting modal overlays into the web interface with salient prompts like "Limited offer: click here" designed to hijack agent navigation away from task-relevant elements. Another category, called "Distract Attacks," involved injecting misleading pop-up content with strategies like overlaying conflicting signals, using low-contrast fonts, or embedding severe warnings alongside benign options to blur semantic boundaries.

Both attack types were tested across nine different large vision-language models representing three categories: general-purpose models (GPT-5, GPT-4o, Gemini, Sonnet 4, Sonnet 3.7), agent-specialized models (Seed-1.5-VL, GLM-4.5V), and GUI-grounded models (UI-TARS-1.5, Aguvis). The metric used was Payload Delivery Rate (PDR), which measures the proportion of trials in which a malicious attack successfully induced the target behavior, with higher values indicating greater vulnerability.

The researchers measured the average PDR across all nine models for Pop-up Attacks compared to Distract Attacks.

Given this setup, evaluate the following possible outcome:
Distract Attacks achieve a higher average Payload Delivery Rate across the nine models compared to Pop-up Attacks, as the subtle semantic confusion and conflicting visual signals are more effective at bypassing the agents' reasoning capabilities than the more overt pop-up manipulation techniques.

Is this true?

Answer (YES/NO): NO